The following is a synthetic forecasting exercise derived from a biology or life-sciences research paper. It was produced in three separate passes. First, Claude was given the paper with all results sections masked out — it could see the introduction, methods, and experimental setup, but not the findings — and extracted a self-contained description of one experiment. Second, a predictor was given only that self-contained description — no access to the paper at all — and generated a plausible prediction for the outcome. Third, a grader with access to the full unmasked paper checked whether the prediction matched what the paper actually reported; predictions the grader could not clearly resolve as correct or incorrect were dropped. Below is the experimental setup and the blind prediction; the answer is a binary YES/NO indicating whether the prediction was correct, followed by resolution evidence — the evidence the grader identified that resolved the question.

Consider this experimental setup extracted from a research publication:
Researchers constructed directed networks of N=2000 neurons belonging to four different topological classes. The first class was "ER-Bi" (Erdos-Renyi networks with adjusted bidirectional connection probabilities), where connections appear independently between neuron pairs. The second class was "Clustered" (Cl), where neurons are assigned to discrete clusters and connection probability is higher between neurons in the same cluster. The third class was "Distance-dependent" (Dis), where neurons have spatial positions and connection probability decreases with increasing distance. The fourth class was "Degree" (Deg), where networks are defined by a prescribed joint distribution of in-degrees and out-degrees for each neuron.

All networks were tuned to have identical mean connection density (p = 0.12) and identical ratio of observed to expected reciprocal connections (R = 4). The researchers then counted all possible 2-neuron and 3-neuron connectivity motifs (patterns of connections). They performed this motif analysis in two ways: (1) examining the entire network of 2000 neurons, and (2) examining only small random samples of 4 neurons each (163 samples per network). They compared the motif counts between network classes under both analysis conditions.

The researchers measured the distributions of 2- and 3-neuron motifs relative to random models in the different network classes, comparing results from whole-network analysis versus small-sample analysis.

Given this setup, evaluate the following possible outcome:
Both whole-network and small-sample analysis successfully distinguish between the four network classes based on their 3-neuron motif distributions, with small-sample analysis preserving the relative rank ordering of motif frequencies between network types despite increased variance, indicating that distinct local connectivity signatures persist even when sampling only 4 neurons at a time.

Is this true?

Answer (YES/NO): NO